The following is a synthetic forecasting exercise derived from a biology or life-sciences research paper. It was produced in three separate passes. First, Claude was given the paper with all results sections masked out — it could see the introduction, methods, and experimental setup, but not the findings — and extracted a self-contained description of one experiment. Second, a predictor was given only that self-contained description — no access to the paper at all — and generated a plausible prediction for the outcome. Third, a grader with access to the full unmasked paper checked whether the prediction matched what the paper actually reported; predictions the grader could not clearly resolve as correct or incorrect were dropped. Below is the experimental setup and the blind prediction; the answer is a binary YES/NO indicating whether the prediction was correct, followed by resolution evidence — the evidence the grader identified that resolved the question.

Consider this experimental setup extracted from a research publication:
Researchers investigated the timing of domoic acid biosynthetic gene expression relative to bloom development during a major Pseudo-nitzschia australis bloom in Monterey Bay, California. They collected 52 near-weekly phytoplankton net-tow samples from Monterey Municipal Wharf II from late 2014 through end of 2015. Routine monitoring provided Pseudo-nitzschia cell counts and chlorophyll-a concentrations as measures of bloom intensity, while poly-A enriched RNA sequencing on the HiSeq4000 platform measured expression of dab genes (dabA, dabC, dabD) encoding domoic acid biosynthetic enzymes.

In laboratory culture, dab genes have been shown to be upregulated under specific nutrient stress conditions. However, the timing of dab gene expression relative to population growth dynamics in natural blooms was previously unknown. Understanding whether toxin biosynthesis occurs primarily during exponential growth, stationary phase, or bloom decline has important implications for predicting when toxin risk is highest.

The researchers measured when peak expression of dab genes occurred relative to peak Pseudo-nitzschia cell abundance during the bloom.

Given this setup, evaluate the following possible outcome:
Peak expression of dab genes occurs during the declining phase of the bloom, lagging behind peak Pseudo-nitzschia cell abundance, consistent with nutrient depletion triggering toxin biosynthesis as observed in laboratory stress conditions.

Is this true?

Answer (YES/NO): NO